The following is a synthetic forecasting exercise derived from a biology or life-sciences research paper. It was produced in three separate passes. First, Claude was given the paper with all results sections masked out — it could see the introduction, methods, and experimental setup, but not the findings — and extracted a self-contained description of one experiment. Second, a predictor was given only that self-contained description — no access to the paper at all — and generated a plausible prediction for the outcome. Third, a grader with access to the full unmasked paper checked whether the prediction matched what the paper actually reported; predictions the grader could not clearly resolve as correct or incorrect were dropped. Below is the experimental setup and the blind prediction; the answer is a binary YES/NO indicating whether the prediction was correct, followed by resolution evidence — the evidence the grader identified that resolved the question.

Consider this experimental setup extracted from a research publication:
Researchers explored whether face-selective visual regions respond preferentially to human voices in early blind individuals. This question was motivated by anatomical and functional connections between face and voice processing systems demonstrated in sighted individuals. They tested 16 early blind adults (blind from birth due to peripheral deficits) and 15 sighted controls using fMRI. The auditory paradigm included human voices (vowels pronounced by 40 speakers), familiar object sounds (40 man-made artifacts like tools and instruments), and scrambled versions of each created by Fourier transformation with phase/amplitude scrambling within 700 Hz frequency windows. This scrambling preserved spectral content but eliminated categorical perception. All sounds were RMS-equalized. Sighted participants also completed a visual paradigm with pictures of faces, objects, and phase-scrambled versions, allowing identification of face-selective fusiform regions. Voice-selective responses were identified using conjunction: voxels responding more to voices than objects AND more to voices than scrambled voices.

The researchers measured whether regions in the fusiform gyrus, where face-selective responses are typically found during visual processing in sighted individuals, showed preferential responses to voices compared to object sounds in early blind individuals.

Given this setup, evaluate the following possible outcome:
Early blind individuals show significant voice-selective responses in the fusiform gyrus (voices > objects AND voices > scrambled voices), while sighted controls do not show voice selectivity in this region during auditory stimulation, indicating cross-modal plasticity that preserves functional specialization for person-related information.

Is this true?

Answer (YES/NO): NO